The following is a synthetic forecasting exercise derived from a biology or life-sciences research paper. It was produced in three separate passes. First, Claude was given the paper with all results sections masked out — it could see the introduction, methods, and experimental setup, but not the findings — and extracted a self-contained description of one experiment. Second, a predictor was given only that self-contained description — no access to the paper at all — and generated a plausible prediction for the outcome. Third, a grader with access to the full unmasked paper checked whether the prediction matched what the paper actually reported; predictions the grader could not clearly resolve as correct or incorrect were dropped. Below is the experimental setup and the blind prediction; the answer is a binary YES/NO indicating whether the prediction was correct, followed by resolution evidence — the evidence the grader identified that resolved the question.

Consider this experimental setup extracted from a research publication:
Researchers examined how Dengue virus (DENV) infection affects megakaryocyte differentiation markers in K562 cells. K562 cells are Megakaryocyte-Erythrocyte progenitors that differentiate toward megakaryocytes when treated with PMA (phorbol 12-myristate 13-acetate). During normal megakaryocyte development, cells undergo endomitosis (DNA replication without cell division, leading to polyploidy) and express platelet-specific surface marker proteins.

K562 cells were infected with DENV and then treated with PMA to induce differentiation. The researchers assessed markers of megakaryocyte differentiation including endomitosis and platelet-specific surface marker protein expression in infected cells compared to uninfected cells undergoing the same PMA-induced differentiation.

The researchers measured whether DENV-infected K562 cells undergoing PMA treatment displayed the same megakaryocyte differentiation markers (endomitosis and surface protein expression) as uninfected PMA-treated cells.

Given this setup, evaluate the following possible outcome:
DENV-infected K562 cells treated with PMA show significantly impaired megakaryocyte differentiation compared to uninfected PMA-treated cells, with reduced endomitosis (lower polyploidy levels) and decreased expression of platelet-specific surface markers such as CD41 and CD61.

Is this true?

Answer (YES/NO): YES